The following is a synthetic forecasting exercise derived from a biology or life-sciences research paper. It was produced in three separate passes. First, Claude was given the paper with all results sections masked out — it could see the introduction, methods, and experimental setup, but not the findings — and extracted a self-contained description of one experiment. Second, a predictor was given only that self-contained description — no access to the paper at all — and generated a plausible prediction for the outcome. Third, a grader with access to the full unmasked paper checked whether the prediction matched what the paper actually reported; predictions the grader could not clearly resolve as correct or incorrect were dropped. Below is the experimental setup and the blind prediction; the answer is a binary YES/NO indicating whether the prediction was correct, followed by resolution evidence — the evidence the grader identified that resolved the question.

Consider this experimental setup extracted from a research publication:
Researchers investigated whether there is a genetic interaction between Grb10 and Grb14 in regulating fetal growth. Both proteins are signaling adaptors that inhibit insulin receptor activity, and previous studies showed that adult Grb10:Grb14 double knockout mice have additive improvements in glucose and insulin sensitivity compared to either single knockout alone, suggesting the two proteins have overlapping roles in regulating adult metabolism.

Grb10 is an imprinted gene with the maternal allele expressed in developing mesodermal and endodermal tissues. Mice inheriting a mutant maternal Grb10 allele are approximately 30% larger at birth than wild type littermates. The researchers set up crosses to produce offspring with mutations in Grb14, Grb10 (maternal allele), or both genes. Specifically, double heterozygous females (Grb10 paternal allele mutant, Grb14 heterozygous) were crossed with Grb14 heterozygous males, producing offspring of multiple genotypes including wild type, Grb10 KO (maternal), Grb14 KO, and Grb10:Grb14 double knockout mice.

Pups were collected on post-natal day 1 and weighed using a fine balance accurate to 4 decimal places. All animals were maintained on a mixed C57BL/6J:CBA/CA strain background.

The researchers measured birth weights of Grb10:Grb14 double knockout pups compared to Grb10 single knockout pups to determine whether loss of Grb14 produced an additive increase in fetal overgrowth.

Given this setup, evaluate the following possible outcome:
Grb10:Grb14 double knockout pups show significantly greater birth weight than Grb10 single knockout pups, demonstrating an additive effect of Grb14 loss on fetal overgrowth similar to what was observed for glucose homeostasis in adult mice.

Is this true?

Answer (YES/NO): NO